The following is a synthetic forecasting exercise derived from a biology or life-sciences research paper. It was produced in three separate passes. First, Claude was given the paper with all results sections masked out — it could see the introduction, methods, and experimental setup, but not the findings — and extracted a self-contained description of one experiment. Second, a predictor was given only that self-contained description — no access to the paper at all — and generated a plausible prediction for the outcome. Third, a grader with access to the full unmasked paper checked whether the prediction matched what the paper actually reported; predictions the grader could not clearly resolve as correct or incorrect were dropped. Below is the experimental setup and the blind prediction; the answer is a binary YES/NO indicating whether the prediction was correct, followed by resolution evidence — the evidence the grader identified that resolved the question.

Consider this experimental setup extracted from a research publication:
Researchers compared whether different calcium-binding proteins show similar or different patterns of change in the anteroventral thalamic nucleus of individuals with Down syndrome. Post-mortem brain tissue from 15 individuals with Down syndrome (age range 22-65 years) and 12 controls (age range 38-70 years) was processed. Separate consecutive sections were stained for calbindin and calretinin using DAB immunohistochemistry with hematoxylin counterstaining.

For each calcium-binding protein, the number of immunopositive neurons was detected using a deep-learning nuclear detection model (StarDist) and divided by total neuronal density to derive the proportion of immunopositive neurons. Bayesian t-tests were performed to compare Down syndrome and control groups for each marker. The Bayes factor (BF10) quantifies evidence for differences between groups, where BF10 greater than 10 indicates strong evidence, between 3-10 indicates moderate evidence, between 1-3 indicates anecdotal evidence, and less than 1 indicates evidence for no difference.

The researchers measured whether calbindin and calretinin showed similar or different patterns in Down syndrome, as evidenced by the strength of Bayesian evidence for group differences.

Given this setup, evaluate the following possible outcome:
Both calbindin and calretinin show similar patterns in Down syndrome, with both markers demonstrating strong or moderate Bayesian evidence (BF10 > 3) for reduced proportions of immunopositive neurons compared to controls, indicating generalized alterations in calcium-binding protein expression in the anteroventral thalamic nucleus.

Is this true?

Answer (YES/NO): YES